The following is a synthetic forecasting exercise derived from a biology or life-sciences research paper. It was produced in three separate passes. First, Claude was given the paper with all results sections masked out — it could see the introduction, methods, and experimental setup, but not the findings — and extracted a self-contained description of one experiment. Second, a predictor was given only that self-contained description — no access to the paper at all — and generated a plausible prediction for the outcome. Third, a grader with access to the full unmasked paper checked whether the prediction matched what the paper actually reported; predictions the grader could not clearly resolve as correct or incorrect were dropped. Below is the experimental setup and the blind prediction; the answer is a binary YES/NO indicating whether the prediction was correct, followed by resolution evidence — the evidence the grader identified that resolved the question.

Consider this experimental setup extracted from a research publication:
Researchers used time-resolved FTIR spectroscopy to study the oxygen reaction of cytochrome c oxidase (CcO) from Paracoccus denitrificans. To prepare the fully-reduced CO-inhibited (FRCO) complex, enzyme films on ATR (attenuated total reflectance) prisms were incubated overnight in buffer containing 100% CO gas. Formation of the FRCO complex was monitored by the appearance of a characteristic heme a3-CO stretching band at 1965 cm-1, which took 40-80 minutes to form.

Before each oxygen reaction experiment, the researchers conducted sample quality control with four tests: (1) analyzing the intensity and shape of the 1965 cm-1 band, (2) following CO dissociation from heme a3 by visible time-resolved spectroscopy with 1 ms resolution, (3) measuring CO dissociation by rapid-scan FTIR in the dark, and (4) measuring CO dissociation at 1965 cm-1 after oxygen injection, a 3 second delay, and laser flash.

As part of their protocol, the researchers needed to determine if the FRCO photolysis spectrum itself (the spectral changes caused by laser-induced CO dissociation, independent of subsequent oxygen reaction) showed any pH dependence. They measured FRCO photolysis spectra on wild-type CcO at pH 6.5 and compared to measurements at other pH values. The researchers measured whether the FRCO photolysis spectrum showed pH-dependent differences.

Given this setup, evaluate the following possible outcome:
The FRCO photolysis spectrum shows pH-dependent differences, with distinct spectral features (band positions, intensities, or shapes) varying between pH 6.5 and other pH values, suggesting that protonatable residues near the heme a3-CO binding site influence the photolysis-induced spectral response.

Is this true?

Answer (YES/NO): NO